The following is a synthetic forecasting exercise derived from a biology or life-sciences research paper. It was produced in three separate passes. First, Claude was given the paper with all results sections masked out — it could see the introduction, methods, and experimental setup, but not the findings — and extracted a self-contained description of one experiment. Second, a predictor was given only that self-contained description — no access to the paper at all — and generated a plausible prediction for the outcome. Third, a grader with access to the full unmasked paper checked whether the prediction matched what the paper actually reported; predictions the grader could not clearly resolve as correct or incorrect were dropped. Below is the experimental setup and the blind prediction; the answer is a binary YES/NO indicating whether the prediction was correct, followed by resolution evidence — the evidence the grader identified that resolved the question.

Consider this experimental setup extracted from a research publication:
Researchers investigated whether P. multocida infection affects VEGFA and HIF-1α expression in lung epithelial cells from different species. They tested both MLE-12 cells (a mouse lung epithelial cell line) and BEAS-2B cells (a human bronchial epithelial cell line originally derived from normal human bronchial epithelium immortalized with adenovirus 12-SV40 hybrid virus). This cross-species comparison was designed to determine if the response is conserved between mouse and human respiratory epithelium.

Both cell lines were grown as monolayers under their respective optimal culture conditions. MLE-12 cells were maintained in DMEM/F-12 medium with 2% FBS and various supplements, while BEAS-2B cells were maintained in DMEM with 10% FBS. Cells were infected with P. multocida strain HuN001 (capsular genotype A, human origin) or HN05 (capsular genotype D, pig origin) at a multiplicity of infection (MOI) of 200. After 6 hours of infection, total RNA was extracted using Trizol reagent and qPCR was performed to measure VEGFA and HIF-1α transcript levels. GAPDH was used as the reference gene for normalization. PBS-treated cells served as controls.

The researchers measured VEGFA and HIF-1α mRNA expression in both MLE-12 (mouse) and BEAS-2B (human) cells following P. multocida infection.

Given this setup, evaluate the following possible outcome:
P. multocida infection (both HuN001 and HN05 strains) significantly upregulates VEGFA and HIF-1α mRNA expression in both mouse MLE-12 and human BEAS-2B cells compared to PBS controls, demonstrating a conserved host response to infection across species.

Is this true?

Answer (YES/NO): YES